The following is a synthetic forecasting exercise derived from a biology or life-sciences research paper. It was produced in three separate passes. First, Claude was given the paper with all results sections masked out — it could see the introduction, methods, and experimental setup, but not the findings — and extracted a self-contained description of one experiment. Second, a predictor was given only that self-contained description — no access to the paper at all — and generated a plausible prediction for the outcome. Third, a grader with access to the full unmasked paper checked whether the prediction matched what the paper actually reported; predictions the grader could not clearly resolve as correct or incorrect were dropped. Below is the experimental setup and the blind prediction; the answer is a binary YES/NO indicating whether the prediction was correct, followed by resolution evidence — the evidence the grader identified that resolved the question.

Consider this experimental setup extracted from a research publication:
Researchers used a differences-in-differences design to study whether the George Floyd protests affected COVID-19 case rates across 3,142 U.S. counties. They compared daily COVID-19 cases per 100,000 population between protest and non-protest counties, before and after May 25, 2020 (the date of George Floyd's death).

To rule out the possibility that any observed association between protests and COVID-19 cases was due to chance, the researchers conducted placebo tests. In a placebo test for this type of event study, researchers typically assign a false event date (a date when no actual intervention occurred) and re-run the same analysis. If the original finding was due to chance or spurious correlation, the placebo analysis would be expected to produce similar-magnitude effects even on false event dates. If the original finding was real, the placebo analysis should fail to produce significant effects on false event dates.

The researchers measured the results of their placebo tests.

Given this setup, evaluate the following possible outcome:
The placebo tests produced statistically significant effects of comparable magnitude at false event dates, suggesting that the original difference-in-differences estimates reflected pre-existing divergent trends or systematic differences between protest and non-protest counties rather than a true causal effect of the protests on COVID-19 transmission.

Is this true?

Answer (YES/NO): NO